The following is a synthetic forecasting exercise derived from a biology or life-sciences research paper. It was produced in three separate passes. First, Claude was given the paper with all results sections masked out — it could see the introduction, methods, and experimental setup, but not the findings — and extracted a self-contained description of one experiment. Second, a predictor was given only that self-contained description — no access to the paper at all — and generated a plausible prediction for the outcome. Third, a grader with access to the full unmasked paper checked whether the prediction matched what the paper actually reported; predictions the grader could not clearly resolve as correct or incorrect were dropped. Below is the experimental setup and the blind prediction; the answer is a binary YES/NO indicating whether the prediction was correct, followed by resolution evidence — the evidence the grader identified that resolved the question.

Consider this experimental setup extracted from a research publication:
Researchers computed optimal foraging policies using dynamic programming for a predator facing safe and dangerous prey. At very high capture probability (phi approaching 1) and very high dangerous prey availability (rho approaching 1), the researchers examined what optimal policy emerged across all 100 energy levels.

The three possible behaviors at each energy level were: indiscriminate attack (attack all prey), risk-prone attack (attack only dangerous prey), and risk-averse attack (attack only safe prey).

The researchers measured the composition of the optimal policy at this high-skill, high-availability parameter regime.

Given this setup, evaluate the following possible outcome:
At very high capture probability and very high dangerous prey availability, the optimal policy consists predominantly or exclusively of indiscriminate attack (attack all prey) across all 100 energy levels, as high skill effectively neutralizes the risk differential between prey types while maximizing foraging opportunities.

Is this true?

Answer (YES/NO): NO